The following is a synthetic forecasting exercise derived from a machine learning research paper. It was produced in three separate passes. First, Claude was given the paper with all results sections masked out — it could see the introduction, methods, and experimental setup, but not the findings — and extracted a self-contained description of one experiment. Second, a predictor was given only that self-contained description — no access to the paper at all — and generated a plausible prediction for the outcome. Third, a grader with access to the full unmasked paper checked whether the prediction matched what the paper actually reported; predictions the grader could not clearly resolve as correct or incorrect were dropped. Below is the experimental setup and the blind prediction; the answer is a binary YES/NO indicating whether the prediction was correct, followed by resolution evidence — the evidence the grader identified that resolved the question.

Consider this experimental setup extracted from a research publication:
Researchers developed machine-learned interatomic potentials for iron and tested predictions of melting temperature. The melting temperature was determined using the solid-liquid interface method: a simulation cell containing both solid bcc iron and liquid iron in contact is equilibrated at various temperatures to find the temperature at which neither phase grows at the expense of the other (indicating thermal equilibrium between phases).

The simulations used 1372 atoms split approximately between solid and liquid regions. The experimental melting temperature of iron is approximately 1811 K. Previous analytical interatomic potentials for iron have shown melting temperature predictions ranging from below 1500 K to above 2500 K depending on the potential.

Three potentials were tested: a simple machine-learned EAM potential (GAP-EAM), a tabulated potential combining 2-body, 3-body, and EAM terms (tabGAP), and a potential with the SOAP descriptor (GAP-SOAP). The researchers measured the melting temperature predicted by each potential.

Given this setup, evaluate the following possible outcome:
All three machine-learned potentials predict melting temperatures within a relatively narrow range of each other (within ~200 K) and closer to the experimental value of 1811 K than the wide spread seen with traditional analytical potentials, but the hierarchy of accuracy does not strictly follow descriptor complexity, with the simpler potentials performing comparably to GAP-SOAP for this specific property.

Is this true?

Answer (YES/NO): NO